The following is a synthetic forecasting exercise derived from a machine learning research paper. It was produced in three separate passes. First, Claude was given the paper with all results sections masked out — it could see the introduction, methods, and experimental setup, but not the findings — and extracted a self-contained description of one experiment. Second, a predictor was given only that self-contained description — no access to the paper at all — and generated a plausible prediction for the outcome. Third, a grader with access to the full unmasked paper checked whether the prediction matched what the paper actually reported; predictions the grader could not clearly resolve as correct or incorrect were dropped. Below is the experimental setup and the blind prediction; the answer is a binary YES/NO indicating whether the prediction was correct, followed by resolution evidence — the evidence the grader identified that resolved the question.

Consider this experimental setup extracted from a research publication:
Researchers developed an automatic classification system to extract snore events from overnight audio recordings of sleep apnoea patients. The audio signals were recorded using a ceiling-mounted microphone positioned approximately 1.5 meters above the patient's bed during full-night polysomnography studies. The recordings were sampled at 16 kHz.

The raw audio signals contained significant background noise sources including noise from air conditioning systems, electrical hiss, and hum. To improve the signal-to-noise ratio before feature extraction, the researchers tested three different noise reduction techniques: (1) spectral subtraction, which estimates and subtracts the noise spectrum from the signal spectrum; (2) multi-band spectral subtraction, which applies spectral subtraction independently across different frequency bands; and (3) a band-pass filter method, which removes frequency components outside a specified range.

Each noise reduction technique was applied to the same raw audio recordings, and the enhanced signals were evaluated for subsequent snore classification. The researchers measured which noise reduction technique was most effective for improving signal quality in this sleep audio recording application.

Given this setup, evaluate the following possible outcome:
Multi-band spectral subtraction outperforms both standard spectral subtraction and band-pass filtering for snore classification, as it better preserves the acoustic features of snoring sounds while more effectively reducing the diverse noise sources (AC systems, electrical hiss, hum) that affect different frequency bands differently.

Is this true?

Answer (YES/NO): NO